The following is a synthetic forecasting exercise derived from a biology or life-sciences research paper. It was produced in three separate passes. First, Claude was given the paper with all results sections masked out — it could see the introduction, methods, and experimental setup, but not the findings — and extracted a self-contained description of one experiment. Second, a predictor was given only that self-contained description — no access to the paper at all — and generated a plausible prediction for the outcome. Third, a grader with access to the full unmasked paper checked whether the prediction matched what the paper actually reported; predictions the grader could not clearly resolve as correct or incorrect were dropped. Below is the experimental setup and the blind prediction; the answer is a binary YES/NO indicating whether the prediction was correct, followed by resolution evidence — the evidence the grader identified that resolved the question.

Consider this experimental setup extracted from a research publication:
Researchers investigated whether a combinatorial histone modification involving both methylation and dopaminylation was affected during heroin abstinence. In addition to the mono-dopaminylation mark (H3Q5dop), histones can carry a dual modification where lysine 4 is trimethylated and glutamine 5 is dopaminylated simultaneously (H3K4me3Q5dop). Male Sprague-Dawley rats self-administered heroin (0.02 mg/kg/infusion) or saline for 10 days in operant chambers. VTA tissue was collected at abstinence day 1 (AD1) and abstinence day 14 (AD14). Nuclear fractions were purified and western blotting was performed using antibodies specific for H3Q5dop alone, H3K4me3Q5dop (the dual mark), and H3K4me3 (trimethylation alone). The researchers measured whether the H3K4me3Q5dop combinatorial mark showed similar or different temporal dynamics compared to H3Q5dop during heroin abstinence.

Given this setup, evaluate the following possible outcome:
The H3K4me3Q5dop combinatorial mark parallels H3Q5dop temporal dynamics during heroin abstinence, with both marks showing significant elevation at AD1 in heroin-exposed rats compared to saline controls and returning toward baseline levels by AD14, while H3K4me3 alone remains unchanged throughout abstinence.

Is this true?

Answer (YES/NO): NO